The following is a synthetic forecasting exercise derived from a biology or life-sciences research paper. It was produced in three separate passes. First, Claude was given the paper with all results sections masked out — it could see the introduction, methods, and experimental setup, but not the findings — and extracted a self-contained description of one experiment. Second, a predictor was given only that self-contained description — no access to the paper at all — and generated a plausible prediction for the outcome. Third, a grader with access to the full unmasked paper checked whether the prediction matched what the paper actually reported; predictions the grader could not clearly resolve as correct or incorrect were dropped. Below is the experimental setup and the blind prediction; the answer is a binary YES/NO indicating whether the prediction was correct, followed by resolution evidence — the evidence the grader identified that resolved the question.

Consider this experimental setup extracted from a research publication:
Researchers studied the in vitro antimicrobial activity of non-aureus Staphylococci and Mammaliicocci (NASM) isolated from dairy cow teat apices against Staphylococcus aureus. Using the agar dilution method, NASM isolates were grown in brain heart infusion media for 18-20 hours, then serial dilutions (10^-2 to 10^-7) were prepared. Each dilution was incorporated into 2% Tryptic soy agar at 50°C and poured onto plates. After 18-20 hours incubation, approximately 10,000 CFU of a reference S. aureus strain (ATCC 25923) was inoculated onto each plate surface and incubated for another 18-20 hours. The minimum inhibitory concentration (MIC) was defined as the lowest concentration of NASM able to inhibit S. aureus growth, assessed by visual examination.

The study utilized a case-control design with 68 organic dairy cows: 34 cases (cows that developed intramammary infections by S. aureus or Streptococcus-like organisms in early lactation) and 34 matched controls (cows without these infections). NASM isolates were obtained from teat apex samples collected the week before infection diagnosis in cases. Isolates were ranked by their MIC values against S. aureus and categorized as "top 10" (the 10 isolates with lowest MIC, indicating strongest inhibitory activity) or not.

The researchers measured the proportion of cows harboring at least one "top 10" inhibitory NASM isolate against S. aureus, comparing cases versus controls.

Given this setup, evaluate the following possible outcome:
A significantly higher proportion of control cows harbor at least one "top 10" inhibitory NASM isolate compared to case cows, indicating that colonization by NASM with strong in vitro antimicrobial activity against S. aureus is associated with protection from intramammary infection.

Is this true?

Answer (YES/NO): NO